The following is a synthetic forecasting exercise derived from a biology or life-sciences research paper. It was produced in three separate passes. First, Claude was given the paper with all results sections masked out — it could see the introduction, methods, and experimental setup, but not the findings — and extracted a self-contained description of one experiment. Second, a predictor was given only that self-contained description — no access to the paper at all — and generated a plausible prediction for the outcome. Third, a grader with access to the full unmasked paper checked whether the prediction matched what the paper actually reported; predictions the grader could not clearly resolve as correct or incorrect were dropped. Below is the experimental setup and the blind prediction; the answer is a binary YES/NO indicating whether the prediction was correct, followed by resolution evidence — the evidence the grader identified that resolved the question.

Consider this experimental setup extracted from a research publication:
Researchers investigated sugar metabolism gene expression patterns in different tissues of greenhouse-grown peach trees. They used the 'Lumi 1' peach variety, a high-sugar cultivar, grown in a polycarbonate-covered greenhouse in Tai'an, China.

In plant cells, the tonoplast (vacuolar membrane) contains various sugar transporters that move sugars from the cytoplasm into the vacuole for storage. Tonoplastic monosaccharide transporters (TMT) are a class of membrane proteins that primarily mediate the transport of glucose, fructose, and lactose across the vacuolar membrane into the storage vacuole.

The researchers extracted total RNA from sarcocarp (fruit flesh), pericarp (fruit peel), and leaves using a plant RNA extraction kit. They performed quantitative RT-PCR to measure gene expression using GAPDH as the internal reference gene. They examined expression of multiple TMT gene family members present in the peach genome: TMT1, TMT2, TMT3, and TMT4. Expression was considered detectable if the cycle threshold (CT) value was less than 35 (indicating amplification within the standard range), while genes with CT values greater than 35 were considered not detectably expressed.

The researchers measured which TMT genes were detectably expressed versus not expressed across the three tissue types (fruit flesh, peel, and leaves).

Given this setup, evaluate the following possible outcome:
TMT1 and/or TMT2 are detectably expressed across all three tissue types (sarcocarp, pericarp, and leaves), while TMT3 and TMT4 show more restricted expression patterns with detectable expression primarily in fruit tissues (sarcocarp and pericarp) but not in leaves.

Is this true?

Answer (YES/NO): NO